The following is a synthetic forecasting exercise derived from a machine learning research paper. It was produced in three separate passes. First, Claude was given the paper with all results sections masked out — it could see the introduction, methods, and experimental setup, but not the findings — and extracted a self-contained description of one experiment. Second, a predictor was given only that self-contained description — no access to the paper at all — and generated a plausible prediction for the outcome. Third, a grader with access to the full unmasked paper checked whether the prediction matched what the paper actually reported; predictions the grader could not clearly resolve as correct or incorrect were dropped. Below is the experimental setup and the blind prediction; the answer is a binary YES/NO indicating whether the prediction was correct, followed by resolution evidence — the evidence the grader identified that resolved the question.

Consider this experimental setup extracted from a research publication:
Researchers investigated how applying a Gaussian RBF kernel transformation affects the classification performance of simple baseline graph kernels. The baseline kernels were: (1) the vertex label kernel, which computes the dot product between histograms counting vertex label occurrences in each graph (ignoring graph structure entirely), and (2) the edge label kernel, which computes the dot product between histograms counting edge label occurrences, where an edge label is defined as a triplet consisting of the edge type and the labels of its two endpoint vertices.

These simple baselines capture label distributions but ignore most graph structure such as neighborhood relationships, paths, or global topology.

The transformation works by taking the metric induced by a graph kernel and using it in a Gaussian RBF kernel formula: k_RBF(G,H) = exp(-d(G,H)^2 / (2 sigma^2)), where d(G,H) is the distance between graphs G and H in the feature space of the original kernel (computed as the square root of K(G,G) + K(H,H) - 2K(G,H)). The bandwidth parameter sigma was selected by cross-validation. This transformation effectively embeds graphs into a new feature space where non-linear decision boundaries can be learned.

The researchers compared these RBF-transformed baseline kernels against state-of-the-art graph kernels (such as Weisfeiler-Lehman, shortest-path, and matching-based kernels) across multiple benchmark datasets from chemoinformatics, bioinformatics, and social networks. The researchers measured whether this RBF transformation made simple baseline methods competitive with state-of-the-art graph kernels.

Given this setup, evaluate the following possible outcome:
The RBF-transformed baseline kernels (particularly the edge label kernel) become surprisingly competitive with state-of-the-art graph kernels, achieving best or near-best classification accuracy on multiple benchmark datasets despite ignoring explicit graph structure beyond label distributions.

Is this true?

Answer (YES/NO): YES